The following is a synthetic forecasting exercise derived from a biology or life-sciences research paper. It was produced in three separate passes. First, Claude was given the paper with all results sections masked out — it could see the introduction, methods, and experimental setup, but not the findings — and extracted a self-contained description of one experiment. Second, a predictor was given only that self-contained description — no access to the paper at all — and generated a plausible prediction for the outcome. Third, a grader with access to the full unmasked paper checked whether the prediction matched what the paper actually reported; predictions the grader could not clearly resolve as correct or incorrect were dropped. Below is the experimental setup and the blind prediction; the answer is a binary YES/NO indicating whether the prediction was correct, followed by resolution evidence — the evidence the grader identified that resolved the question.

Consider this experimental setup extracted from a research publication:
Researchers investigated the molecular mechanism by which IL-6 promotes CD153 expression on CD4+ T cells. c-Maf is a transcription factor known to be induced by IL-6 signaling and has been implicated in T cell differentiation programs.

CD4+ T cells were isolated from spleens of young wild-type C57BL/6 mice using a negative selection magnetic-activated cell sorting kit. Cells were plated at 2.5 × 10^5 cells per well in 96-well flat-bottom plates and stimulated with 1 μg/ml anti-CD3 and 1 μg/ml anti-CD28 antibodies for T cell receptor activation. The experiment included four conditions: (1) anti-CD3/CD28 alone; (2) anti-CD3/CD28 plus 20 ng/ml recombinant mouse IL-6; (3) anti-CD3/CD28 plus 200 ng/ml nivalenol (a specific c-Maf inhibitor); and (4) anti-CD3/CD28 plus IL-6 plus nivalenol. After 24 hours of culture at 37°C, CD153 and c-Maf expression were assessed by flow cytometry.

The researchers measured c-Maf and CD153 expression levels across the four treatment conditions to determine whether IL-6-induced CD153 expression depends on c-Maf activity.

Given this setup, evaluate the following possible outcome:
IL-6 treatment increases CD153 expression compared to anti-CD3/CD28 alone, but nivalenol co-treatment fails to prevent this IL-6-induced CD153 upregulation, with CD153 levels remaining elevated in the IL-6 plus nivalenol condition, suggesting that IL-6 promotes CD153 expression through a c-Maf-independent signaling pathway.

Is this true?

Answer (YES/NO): NO